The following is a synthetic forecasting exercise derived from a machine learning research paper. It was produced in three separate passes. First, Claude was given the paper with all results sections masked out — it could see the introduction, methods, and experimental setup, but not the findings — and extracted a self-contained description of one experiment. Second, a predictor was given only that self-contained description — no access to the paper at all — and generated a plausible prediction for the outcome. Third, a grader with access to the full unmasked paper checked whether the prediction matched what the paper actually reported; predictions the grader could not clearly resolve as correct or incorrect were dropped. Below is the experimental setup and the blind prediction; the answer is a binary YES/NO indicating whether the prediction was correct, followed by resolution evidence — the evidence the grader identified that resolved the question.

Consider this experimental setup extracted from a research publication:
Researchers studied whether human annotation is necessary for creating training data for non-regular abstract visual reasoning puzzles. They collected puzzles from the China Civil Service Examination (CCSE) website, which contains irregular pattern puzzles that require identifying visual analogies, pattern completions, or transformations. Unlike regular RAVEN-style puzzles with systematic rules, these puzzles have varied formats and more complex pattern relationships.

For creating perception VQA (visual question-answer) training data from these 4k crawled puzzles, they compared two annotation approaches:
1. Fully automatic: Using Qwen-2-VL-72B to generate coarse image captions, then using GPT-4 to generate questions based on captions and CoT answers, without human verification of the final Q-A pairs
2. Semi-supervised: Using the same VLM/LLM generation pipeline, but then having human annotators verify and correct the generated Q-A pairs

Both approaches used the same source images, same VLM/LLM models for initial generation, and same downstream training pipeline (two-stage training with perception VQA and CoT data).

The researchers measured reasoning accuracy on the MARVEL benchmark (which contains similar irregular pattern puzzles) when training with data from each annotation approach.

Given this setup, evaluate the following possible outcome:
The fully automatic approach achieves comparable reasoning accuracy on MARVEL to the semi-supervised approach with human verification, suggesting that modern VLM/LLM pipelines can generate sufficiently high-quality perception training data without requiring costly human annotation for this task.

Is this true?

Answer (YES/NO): NO